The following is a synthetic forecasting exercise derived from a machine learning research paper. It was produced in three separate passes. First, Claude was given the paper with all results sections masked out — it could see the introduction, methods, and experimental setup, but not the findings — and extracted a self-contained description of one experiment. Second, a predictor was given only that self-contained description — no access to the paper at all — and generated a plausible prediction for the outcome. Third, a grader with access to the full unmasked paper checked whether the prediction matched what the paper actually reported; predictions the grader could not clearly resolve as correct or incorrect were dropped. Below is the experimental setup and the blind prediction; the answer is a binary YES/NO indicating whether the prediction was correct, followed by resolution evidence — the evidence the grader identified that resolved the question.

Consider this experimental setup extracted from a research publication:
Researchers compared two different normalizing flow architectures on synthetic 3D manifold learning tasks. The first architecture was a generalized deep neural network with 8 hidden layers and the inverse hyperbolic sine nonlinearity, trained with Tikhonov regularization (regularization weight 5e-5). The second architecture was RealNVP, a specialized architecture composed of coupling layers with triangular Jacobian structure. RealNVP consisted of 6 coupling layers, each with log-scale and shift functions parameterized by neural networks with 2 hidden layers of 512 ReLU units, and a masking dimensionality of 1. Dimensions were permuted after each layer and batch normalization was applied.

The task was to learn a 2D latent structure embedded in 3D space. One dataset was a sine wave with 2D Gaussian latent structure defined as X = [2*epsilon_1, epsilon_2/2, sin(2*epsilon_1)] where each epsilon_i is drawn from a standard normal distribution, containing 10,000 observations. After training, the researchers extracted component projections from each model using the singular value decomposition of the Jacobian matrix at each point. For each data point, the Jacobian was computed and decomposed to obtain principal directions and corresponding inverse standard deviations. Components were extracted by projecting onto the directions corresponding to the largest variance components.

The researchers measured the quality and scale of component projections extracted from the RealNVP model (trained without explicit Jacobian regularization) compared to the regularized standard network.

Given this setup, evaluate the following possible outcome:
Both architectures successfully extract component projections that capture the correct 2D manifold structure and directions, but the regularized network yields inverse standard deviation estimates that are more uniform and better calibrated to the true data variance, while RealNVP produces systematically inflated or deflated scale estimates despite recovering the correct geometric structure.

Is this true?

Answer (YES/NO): NO